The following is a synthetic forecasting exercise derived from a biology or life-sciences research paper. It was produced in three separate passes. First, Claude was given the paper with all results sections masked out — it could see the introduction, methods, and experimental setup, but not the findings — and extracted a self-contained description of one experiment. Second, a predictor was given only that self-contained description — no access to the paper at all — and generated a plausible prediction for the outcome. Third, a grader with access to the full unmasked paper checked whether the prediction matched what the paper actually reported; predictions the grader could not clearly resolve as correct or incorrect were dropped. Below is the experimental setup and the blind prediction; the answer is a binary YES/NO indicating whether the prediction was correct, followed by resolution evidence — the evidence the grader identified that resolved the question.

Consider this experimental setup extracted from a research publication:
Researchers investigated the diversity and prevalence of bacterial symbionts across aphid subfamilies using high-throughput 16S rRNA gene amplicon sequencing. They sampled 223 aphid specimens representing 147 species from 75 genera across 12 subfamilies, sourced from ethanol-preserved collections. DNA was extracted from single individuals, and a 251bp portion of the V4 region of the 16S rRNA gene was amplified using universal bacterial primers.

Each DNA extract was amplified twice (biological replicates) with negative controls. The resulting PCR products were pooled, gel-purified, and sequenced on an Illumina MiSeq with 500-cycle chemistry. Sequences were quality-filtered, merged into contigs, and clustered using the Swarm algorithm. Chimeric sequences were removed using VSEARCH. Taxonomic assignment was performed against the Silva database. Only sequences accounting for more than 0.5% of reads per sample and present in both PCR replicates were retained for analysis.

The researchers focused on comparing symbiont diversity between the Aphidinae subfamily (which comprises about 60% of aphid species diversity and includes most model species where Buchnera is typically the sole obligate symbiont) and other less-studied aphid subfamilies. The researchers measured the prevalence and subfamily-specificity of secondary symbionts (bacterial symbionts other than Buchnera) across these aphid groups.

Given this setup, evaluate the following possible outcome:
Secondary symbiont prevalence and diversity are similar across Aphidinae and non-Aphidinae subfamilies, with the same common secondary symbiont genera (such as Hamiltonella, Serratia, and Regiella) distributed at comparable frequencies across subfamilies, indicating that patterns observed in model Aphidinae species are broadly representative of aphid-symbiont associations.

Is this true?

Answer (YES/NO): NO